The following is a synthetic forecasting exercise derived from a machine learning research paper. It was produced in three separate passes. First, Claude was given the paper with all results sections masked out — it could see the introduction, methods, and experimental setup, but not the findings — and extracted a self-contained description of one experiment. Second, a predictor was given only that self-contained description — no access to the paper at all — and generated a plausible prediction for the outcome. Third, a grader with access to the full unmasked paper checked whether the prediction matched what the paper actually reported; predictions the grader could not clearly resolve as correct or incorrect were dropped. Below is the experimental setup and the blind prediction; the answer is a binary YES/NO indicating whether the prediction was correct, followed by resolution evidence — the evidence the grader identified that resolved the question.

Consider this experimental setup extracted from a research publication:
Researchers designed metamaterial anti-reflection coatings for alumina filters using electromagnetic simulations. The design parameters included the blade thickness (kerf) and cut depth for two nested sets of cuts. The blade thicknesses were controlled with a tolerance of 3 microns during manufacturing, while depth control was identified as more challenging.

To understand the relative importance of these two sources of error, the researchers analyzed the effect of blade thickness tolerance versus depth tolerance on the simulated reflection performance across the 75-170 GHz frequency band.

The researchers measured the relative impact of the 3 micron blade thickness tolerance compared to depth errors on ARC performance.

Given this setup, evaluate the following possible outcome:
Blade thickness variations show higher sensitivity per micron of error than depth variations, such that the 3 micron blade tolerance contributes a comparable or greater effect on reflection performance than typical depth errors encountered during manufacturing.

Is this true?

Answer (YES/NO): NO